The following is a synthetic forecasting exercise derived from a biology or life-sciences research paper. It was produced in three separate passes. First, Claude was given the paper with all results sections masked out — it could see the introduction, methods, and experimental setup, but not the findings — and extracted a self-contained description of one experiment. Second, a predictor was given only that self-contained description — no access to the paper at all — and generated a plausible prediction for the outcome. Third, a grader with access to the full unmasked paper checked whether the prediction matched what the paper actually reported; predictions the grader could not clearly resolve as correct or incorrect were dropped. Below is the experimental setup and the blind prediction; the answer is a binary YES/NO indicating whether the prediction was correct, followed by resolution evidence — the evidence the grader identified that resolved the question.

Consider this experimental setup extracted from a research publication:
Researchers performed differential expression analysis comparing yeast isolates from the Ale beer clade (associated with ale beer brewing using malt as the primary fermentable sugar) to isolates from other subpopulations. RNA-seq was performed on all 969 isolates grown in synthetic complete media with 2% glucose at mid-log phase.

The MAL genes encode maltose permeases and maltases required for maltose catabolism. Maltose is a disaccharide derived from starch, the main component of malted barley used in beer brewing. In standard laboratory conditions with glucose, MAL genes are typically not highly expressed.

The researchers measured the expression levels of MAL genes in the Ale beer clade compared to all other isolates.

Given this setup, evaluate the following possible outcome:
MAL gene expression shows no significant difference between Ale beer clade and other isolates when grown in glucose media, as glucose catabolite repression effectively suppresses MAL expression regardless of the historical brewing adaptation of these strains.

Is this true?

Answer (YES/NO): NO